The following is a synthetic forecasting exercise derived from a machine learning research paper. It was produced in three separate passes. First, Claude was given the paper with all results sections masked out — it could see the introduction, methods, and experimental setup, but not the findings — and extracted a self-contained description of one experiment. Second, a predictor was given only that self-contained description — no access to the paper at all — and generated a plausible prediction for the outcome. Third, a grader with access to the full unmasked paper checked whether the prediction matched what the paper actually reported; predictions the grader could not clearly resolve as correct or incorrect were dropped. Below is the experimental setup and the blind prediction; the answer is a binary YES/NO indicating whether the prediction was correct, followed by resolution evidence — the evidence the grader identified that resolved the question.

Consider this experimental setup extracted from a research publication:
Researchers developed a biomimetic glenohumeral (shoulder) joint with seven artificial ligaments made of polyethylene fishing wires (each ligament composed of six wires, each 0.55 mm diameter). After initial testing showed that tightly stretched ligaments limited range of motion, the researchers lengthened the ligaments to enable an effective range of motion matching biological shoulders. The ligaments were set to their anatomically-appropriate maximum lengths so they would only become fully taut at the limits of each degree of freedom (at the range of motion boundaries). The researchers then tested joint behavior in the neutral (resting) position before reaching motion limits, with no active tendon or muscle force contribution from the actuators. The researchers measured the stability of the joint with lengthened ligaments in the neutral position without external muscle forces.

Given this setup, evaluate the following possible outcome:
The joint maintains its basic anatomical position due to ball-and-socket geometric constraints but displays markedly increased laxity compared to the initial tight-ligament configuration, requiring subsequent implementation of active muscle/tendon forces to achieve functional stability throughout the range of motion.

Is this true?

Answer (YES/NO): NO